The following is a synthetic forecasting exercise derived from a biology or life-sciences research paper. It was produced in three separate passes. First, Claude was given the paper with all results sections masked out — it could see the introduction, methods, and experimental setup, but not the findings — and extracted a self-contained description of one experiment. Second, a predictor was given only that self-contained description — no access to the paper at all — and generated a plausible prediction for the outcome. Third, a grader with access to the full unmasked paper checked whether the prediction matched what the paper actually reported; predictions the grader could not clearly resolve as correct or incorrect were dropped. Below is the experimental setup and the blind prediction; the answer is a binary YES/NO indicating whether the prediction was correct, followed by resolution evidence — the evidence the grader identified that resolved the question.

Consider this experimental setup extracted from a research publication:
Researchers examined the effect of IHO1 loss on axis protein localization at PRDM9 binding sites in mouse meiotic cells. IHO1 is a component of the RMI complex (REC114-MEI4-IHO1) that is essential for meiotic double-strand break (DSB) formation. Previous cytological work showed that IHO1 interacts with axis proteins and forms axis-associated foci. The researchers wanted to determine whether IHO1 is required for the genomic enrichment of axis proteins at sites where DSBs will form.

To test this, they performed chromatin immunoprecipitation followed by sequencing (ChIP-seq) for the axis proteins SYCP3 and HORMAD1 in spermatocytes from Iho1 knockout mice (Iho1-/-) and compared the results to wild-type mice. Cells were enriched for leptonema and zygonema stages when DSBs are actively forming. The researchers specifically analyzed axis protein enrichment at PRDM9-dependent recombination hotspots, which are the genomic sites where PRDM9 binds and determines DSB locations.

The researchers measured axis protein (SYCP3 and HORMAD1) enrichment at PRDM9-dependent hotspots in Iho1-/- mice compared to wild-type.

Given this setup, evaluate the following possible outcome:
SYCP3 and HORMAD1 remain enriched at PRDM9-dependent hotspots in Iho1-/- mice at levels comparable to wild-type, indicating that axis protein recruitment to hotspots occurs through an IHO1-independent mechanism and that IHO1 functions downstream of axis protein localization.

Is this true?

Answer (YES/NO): NO